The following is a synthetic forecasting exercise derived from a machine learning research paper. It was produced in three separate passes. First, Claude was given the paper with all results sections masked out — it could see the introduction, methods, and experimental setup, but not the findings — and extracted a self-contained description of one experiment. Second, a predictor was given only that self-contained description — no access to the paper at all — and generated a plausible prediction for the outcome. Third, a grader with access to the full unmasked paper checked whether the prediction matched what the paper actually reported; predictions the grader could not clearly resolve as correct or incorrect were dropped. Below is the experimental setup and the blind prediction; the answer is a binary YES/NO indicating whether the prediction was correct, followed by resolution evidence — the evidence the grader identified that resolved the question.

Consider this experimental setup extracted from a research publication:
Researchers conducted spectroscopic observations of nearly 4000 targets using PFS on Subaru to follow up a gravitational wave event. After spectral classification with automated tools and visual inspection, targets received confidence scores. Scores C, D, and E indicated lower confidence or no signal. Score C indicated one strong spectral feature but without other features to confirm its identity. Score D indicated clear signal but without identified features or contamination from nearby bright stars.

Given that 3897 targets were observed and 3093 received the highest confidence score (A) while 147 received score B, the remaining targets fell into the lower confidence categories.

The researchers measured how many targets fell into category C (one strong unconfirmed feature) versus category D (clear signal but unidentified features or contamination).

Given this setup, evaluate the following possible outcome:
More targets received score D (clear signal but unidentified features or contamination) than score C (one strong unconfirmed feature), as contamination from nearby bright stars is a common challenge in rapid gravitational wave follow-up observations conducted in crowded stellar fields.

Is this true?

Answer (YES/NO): YES